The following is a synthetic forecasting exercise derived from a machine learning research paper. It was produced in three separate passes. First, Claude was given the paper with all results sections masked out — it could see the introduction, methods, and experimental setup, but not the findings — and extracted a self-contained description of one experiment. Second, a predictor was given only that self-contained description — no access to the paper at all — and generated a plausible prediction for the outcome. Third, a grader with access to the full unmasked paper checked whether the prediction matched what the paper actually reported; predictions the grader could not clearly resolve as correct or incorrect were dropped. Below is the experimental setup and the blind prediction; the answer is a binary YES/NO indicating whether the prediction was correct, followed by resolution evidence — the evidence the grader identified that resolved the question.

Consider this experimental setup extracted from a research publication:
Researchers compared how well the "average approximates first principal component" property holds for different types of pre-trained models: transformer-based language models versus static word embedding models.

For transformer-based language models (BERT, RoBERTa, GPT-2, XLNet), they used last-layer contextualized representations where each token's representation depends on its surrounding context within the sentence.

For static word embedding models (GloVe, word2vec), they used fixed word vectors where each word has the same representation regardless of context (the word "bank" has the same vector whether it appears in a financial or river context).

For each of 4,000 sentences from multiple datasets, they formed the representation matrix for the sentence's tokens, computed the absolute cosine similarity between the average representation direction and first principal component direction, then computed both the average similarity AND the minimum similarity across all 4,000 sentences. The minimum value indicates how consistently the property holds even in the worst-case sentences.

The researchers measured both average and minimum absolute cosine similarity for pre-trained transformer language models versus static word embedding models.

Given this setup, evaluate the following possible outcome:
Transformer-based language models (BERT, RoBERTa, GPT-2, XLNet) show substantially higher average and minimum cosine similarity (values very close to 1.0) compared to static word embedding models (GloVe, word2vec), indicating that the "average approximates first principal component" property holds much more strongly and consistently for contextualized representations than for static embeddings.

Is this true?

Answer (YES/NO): NO